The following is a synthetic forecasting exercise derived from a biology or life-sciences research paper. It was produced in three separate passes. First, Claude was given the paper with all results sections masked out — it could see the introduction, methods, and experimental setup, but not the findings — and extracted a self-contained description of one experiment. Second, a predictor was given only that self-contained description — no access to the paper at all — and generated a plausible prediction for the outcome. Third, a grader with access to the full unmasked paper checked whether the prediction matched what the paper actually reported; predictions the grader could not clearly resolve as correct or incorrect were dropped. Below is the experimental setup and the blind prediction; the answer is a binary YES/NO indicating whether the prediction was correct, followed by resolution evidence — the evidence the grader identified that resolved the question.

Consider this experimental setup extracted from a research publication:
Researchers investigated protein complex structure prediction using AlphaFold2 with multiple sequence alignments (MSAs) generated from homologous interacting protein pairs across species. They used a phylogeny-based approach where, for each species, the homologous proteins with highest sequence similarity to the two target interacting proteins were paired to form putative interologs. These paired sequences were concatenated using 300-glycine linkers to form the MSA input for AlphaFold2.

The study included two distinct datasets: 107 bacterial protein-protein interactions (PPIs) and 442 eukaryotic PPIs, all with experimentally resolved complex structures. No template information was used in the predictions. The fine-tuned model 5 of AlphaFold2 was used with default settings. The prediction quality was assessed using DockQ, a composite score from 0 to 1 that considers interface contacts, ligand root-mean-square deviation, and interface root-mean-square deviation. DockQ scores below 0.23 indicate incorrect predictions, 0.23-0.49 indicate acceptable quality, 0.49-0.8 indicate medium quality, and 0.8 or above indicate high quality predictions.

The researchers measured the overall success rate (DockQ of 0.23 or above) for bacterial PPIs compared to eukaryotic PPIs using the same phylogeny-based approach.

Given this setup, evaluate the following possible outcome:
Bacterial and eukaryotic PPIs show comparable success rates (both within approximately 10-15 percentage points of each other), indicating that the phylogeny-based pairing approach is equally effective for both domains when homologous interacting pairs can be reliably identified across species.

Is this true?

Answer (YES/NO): NO